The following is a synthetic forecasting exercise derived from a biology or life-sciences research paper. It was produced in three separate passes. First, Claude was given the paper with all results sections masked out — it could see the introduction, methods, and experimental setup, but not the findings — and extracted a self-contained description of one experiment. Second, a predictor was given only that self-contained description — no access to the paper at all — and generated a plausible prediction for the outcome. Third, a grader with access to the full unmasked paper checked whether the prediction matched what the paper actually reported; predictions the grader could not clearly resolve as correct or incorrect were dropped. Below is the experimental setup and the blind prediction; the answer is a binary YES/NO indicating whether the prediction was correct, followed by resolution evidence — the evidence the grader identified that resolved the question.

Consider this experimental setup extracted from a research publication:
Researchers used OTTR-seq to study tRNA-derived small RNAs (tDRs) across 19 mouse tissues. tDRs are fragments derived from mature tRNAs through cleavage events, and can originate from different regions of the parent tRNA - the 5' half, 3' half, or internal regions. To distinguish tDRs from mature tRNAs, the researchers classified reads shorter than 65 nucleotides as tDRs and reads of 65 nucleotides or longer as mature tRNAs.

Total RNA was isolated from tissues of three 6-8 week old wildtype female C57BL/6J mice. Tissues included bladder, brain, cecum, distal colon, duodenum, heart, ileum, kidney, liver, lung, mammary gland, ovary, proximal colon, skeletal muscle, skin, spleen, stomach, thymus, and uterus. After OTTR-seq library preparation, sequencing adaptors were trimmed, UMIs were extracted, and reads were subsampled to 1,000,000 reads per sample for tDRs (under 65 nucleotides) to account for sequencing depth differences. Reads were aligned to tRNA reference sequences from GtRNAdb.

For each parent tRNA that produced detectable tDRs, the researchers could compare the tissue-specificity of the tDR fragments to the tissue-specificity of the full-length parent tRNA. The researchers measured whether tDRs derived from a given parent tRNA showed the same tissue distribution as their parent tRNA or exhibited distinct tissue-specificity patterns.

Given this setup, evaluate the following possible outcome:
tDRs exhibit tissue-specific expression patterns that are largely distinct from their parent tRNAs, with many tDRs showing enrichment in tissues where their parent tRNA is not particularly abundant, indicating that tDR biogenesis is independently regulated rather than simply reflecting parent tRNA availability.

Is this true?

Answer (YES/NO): NO